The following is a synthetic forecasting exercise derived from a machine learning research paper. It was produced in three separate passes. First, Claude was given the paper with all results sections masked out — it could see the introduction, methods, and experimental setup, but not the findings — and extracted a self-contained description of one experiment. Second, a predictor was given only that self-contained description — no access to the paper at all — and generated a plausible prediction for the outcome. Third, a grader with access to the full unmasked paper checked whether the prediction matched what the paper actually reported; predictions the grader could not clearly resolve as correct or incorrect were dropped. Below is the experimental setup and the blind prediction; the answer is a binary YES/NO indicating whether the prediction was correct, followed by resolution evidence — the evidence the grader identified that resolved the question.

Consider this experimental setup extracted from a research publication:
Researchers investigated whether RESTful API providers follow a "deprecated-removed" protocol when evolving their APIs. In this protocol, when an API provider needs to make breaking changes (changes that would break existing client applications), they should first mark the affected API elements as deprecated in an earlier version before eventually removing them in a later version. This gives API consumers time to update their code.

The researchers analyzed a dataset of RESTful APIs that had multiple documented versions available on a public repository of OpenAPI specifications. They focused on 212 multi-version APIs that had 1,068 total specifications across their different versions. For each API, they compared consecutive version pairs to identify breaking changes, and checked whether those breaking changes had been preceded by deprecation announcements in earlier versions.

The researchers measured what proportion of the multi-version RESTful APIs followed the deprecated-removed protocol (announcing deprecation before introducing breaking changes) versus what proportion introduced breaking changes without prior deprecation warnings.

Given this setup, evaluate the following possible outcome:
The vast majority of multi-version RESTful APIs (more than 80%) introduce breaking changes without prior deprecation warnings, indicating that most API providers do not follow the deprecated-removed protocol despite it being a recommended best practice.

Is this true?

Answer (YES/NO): NO